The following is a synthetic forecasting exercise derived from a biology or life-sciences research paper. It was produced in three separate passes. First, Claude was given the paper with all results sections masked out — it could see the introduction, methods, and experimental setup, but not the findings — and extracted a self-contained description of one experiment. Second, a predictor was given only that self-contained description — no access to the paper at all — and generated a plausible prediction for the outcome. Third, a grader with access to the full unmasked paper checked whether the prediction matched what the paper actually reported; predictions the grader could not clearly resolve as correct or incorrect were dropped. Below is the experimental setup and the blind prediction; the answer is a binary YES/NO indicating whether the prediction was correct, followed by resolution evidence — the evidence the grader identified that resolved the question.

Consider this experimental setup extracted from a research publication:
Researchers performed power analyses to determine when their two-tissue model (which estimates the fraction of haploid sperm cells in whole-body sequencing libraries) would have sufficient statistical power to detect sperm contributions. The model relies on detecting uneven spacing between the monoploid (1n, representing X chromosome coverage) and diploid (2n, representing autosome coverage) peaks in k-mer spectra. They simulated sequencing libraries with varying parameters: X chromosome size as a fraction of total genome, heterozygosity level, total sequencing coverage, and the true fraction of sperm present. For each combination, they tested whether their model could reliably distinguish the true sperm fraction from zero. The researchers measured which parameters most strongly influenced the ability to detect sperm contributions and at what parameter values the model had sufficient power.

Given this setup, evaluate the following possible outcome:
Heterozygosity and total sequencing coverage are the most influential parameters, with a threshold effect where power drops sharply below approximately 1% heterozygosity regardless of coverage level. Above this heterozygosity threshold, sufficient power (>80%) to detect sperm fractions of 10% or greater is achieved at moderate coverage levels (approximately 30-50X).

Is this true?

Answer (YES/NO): NO